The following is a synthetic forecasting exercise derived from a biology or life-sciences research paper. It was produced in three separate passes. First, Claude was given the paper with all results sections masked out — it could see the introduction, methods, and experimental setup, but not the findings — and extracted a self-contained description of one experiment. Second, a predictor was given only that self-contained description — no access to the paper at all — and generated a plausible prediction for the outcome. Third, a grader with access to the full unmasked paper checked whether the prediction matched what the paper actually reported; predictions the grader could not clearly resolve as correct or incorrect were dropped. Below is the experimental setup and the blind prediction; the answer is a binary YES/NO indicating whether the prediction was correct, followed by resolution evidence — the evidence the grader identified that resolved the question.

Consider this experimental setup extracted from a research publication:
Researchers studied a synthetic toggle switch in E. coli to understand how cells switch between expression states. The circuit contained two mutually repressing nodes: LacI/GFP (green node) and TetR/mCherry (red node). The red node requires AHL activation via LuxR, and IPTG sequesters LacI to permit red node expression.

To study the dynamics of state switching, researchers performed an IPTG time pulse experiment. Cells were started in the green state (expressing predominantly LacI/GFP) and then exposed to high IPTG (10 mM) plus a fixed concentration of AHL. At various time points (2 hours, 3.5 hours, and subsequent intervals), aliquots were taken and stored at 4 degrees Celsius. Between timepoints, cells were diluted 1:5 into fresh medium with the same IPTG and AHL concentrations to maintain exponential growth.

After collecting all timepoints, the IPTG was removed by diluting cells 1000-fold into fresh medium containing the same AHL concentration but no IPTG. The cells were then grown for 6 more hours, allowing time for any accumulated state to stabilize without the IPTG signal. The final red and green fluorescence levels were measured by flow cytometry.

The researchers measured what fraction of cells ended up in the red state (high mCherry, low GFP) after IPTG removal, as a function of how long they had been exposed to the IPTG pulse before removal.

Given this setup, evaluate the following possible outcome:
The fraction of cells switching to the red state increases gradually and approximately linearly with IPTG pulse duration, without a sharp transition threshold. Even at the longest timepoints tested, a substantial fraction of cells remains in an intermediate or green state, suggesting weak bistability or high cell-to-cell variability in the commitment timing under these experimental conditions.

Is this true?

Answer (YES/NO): NO